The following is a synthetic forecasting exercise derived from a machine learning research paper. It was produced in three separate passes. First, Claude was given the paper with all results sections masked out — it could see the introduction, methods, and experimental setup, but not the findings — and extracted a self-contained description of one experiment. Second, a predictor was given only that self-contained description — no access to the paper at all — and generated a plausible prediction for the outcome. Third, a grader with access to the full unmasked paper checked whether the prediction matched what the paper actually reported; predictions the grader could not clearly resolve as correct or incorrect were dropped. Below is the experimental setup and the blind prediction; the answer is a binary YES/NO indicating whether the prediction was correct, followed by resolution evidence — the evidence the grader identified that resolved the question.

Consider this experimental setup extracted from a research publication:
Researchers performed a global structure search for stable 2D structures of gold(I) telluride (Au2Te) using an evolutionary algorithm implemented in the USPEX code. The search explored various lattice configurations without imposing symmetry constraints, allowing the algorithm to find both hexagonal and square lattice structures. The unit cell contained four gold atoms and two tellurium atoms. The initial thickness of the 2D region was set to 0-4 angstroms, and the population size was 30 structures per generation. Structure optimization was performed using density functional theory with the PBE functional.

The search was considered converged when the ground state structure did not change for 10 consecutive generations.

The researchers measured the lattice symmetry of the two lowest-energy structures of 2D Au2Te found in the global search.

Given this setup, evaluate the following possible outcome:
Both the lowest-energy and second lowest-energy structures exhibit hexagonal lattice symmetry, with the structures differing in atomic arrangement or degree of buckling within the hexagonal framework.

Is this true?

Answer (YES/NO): NO